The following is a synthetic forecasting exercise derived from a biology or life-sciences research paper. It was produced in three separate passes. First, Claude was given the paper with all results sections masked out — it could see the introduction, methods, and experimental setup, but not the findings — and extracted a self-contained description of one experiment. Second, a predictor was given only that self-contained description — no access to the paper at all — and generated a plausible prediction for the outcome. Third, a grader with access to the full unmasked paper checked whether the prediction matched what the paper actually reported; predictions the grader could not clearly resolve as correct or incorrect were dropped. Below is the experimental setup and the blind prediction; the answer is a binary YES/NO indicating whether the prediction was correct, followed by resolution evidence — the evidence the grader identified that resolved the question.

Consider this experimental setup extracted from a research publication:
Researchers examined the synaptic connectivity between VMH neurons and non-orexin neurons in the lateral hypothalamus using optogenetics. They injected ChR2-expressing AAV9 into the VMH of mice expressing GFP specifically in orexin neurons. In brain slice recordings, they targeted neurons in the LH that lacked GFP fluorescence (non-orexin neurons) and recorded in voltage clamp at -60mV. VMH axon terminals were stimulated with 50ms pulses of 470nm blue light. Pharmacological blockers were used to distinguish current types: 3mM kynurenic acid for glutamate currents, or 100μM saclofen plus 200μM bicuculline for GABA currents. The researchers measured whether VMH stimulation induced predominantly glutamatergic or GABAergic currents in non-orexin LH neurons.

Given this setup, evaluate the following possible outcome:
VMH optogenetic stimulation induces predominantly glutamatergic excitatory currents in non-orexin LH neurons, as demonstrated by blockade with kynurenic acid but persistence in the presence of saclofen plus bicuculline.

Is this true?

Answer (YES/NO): NO